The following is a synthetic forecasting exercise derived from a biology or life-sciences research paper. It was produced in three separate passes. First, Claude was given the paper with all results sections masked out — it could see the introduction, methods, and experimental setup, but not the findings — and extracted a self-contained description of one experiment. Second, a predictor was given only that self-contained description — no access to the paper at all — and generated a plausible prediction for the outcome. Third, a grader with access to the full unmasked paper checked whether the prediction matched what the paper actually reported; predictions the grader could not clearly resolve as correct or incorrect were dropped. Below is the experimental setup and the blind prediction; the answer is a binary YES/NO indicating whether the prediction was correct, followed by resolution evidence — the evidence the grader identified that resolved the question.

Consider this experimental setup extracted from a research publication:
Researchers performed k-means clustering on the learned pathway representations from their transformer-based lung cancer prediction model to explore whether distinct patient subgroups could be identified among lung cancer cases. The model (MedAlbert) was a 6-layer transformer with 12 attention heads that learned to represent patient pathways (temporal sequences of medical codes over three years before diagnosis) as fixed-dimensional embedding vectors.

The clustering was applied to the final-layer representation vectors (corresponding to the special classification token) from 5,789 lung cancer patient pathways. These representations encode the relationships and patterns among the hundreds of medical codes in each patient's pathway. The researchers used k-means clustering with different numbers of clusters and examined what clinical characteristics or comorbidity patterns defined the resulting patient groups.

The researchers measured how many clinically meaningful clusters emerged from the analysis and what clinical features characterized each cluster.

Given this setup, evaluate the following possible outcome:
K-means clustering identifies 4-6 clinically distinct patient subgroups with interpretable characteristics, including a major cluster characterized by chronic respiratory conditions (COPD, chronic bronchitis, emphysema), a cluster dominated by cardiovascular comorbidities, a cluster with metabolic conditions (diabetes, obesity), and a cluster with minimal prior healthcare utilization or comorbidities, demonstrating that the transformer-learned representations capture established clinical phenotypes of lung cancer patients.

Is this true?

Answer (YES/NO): NO